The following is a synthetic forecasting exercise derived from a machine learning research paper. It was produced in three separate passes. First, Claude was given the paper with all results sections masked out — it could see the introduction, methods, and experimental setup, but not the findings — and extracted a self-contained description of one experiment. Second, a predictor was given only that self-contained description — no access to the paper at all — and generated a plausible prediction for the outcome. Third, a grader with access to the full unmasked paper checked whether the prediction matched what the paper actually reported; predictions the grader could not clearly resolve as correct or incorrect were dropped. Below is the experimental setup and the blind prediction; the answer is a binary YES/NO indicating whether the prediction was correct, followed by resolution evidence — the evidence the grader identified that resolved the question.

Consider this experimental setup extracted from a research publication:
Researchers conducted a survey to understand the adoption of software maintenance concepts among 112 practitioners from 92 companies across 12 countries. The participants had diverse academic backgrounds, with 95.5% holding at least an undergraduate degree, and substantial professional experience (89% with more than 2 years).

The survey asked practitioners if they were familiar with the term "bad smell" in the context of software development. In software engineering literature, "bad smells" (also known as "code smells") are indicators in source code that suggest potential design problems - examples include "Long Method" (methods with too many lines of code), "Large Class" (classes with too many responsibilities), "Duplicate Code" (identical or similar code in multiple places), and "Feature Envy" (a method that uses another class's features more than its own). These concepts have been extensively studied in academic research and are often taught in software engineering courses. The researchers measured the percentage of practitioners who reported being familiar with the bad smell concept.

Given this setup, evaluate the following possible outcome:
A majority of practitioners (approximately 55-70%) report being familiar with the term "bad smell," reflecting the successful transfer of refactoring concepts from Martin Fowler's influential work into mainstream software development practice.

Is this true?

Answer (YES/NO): YES